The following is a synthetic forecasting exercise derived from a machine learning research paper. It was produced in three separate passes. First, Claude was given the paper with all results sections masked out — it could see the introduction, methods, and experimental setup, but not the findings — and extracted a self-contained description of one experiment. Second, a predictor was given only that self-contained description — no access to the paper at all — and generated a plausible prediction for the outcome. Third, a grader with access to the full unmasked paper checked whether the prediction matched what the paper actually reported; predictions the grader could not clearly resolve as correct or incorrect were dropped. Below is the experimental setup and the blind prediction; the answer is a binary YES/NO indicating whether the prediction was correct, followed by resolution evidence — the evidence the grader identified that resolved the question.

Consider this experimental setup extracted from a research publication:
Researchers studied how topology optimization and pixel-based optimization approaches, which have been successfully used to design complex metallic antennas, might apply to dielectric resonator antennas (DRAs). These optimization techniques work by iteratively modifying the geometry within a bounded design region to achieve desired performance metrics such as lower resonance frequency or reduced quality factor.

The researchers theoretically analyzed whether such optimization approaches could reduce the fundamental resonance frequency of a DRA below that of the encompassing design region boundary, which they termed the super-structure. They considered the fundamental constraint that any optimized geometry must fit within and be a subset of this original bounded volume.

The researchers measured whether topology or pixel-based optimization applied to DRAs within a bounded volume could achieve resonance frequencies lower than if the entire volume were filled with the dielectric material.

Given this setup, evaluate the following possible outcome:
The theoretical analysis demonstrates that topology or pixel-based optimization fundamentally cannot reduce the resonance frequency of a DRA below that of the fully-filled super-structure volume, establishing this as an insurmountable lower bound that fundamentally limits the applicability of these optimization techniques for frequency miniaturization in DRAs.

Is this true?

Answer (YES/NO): YES